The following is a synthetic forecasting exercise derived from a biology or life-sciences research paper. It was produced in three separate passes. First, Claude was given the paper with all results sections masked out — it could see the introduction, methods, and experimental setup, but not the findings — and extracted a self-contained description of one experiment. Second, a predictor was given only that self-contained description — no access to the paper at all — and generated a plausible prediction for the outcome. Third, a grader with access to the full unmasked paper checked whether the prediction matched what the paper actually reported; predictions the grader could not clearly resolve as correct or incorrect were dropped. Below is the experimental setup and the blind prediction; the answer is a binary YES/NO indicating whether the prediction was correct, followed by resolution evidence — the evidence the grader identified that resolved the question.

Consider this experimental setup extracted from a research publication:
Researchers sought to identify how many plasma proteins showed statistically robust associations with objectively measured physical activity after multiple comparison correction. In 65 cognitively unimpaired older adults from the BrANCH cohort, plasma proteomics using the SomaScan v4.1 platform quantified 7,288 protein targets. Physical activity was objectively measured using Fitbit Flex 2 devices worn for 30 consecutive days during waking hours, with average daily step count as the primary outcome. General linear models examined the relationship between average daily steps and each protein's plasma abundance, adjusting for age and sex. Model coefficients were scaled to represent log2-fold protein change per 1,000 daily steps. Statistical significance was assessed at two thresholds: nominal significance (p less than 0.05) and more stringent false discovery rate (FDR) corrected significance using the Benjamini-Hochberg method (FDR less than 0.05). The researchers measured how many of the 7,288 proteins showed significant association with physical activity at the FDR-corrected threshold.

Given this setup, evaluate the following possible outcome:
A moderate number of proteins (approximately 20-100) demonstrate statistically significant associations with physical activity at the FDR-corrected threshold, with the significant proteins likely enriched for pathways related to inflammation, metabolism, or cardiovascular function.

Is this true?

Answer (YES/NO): NO